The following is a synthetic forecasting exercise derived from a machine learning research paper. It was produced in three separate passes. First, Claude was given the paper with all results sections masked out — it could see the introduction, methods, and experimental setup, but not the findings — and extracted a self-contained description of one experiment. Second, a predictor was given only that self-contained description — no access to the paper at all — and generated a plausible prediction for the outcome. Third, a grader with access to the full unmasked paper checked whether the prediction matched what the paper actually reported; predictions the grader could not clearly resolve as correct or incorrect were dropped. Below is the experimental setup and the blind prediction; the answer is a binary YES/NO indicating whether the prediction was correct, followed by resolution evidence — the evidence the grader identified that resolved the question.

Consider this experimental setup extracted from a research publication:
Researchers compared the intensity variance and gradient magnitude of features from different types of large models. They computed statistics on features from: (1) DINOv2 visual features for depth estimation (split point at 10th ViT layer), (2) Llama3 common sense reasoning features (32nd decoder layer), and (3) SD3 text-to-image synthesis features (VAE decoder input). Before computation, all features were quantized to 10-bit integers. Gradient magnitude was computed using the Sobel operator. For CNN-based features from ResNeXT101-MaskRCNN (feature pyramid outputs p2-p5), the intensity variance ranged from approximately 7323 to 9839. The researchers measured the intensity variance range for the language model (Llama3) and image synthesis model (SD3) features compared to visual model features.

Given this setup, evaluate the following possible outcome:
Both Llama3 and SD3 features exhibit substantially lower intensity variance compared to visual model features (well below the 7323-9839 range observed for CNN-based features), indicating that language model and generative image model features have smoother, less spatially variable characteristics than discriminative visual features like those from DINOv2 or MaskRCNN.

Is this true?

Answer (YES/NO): NO